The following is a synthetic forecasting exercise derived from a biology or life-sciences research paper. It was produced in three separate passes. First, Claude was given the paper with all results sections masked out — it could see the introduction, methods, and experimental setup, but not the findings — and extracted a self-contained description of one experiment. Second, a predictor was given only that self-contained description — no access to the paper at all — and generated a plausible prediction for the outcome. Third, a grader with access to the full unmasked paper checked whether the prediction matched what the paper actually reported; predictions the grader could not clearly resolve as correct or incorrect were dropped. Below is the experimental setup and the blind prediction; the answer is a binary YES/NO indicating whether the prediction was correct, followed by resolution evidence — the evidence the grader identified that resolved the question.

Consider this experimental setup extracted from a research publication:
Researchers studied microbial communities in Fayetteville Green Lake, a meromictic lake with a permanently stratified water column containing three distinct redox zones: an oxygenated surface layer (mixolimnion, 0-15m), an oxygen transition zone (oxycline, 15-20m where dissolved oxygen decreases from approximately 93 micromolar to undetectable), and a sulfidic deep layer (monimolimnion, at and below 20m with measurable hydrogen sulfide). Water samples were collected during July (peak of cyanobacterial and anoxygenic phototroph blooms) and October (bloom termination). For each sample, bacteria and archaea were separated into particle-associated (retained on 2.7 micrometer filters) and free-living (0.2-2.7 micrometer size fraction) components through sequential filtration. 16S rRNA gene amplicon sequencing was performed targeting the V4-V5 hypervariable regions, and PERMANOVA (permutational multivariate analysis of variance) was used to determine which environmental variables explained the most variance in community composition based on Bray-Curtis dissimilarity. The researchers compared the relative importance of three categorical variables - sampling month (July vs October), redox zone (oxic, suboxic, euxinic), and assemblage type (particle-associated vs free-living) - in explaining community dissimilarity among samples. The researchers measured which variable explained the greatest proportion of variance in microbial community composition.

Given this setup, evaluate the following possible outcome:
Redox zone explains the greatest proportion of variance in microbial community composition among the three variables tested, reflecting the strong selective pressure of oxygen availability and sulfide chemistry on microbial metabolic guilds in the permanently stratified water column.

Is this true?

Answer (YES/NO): YES